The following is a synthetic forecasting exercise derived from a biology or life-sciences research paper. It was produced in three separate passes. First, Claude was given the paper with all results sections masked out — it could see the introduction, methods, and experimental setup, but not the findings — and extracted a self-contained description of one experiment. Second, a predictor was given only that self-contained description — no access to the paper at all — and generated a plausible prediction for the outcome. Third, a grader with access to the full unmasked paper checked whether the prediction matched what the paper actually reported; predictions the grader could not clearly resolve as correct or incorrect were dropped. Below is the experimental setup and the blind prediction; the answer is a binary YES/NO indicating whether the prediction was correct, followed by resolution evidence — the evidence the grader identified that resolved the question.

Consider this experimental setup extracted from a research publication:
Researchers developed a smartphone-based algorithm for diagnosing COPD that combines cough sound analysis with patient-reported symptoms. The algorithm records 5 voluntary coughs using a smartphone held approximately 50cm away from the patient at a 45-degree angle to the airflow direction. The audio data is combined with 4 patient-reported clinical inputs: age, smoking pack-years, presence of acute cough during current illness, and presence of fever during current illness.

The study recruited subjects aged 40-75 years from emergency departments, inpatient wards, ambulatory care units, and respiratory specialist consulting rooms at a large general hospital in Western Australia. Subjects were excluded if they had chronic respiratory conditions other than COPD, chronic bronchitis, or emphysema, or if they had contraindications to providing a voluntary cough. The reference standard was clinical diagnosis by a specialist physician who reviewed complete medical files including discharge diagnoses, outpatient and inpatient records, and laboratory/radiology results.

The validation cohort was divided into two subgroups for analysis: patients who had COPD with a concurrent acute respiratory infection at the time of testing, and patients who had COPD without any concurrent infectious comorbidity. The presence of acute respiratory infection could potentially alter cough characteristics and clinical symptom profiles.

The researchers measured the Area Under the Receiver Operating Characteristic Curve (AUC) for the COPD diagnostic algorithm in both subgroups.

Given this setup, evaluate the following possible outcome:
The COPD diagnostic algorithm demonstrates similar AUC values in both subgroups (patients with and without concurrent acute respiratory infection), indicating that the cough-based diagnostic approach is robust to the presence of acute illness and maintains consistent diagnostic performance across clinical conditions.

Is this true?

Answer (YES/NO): YES